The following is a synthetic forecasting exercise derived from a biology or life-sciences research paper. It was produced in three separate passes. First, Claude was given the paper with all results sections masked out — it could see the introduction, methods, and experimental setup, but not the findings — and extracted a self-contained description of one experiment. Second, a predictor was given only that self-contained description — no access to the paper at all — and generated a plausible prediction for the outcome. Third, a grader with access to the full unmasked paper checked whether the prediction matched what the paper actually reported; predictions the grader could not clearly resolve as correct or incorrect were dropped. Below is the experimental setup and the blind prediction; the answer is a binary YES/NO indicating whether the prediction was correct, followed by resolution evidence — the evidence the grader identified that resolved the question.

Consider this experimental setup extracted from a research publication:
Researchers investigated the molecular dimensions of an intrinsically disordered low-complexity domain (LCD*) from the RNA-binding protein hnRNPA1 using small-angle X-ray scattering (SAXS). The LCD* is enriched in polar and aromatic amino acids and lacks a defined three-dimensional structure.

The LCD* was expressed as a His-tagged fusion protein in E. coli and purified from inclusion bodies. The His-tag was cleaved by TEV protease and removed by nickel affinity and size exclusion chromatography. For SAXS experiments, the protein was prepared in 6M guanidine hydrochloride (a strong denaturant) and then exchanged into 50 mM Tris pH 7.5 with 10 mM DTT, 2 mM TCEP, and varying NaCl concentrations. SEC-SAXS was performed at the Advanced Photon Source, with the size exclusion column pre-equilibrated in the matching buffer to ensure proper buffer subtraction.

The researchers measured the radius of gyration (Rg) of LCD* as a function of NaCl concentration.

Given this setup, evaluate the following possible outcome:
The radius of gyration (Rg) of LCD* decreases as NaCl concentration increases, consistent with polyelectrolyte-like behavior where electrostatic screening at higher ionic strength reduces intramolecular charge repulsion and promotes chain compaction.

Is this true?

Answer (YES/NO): NO